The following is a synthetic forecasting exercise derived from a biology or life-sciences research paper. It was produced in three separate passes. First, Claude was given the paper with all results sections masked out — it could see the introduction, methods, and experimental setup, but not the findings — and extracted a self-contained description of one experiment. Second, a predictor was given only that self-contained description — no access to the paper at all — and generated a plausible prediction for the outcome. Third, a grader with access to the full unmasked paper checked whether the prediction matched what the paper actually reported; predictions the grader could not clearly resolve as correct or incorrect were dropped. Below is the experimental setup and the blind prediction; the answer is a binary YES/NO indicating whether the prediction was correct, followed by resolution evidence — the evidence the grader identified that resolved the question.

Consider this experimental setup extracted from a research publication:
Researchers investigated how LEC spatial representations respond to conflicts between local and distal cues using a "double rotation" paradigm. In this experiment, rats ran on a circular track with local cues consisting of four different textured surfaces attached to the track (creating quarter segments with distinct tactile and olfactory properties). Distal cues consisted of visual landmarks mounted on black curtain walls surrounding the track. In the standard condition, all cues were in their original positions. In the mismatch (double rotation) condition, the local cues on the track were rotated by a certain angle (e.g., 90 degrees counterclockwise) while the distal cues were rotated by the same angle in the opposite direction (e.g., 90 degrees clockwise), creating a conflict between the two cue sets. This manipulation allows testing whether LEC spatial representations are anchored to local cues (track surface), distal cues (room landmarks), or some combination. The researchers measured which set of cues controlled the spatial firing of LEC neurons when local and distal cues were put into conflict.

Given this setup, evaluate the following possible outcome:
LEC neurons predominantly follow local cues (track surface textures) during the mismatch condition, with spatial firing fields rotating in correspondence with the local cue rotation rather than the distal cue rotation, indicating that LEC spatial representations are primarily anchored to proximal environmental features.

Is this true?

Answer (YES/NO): YES